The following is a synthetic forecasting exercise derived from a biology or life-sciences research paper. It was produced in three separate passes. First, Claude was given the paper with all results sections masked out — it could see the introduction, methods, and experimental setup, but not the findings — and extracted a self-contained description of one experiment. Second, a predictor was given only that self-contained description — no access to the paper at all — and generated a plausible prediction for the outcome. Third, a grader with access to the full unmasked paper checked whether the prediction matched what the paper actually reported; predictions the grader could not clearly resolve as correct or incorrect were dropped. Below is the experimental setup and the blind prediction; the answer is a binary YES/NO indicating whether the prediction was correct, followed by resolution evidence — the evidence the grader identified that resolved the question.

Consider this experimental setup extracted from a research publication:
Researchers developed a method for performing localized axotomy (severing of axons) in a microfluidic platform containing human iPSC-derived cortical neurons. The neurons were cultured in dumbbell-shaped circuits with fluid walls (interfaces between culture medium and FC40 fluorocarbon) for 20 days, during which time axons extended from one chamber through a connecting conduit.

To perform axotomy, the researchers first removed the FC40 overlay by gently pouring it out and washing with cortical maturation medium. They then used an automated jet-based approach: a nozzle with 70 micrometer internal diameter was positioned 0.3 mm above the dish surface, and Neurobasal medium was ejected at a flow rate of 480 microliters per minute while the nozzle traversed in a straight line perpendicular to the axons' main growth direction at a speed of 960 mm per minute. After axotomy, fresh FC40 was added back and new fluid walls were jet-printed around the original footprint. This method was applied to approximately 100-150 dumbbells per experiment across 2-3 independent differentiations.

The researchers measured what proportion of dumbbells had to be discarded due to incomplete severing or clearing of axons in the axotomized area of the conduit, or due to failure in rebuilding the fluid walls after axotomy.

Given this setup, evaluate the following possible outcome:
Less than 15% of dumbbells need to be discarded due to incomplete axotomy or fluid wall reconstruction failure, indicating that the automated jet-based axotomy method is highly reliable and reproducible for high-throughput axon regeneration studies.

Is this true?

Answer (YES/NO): NO